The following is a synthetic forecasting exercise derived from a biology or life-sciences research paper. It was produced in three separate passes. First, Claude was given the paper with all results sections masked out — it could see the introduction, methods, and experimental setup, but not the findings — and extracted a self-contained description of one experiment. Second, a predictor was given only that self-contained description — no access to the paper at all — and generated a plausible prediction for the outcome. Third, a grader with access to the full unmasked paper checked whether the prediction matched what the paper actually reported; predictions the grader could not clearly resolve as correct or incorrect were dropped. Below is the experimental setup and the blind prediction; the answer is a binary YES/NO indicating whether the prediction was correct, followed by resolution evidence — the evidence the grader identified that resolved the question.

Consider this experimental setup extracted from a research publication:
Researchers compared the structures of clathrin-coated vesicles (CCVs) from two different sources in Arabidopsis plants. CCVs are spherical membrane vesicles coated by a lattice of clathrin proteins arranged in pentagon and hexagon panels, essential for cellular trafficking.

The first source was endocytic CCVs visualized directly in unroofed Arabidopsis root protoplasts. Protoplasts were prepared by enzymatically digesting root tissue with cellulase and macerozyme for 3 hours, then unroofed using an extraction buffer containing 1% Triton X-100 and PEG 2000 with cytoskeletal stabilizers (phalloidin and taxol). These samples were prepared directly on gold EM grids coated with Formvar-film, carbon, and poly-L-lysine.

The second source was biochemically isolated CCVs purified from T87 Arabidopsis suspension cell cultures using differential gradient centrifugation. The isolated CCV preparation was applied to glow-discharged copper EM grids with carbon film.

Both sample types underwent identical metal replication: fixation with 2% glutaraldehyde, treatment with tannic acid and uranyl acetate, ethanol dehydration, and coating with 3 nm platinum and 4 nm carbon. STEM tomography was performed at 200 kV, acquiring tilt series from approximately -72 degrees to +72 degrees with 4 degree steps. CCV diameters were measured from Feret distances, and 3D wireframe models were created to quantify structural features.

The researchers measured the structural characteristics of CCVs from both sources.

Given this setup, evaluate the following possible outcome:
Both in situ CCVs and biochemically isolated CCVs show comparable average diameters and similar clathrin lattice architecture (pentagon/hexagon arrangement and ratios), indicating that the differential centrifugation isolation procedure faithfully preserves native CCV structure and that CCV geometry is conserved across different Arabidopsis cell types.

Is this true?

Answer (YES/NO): NO